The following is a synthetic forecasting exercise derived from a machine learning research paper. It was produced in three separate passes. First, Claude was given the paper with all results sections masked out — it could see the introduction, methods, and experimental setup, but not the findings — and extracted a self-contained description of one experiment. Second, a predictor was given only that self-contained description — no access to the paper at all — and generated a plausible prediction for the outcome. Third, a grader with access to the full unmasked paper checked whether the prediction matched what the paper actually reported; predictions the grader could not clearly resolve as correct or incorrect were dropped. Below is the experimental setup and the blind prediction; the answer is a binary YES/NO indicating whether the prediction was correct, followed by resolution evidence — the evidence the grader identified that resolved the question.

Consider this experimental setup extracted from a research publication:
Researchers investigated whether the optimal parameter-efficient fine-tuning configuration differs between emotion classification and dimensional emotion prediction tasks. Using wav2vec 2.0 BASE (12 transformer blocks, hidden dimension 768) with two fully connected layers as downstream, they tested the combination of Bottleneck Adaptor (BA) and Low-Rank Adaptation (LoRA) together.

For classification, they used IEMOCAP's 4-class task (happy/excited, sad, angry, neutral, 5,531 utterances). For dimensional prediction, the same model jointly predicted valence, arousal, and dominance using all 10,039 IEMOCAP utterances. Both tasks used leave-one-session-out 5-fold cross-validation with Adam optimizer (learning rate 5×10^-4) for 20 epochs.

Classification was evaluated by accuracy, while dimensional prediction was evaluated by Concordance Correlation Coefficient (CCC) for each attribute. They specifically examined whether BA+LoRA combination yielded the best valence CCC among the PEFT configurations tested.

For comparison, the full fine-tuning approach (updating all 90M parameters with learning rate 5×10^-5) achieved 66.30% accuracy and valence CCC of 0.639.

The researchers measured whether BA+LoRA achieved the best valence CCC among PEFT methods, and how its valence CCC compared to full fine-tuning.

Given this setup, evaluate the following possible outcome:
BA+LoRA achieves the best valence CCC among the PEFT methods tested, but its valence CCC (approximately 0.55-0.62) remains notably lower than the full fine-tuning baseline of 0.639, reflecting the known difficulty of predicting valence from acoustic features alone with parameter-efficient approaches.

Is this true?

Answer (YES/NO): NO